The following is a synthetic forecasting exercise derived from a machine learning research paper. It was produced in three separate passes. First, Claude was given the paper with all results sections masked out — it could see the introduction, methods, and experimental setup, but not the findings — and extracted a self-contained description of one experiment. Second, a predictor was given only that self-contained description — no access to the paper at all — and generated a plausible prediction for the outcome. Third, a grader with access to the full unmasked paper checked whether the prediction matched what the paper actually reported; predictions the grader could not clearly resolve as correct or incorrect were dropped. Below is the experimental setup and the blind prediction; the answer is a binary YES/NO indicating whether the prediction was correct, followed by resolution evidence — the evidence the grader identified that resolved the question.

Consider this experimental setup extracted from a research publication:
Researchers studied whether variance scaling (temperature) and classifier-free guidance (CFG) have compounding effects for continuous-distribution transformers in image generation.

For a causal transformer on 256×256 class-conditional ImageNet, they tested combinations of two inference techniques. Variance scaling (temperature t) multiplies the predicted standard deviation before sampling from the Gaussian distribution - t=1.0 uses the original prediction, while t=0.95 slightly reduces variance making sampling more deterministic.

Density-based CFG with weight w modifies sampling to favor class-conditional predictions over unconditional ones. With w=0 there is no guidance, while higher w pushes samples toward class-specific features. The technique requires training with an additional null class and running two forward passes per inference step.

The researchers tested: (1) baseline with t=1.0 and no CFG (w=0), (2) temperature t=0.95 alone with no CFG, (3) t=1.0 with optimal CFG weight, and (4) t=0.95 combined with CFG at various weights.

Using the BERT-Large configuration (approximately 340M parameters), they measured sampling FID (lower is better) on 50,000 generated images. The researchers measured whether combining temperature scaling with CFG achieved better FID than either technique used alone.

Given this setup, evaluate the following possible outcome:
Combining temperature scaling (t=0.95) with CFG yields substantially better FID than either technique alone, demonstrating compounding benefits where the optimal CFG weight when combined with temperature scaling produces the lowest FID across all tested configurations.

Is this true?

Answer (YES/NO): YES